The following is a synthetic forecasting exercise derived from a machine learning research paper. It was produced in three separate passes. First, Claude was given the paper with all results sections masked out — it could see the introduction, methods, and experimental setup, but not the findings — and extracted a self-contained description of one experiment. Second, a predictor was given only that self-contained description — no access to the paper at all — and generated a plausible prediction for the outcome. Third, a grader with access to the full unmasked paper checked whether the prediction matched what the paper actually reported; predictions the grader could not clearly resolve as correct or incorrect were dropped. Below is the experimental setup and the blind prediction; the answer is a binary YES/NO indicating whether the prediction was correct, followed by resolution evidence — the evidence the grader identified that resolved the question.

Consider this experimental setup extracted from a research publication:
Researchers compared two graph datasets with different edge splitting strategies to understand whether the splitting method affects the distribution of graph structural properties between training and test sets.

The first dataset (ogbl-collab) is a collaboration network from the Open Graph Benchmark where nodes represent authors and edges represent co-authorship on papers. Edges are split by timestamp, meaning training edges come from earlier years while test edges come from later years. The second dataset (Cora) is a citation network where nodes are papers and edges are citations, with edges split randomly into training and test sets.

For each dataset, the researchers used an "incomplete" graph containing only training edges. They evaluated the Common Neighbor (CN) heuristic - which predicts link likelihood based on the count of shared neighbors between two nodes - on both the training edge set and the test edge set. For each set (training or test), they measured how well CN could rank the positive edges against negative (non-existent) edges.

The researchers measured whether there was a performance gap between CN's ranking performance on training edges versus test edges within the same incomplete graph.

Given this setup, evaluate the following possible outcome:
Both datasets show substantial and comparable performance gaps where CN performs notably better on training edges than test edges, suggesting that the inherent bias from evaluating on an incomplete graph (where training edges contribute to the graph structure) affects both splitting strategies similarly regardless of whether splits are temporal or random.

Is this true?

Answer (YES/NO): NO